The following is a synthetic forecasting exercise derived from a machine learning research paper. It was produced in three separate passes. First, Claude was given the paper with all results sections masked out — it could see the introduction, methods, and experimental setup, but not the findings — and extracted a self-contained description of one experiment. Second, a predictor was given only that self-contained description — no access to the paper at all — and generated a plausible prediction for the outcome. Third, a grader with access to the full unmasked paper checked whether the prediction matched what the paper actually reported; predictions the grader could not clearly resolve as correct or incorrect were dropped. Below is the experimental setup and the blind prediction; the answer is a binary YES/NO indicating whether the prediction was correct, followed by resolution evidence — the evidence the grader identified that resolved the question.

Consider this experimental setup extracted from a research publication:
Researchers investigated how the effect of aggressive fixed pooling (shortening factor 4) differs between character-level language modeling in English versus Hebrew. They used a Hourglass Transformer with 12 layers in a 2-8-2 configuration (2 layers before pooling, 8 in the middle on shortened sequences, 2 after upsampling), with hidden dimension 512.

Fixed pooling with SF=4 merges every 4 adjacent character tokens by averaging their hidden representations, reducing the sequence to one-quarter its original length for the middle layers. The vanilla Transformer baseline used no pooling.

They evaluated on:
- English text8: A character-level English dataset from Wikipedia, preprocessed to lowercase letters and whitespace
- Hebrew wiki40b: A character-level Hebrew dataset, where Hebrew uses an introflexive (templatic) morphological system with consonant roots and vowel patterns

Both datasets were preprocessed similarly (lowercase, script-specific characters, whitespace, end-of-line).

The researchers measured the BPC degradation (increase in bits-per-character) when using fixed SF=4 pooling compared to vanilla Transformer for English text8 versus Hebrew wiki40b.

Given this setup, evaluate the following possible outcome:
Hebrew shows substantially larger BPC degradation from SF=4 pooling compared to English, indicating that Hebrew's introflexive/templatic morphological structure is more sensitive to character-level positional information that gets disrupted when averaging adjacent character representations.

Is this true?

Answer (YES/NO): NO